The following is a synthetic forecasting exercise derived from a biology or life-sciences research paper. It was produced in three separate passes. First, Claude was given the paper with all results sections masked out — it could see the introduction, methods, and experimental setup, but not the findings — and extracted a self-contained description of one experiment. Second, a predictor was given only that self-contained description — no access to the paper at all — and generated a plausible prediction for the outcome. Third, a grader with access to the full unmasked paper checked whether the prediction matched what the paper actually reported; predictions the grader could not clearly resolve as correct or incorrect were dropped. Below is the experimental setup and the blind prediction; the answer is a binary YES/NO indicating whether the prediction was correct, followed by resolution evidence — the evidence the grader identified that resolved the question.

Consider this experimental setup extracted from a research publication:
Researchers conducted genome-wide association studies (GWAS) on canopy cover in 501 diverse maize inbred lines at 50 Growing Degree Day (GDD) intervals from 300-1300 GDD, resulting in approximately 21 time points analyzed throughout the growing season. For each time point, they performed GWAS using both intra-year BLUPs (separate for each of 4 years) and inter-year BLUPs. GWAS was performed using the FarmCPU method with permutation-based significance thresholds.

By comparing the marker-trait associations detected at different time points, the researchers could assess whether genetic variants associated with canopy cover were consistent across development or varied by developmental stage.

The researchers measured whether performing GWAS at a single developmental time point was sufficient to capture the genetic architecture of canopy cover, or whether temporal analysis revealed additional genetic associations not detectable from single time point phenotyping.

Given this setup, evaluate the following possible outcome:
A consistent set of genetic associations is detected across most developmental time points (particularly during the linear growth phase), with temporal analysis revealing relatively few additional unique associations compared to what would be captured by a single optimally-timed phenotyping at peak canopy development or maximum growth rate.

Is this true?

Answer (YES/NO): NO